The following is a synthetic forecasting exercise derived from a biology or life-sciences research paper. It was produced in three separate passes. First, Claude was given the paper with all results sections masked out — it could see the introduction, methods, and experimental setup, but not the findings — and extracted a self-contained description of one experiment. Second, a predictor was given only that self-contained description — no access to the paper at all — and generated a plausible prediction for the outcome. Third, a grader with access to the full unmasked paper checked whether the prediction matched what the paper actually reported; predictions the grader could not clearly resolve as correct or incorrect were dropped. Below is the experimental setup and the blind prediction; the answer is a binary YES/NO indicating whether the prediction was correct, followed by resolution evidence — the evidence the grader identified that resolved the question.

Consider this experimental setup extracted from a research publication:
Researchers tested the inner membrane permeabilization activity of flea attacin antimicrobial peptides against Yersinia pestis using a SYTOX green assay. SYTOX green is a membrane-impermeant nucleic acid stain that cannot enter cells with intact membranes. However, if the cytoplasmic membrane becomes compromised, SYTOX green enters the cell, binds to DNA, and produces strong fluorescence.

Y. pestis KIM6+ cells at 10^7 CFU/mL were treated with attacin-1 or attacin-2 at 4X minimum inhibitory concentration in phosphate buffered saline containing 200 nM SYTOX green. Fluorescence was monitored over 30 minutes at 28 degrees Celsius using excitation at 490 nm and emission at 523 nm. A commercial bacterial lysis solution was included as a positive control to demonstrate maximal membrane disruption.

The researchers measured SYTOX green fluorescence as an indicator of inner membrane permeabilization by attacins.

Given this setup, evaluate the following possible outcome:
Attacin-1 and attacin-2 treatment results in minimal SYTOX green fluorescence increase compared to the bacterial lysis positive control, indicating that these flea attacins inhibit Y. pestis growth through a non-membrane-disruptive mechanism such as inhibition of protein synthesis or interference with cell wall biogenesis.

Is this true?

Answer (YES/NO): YES